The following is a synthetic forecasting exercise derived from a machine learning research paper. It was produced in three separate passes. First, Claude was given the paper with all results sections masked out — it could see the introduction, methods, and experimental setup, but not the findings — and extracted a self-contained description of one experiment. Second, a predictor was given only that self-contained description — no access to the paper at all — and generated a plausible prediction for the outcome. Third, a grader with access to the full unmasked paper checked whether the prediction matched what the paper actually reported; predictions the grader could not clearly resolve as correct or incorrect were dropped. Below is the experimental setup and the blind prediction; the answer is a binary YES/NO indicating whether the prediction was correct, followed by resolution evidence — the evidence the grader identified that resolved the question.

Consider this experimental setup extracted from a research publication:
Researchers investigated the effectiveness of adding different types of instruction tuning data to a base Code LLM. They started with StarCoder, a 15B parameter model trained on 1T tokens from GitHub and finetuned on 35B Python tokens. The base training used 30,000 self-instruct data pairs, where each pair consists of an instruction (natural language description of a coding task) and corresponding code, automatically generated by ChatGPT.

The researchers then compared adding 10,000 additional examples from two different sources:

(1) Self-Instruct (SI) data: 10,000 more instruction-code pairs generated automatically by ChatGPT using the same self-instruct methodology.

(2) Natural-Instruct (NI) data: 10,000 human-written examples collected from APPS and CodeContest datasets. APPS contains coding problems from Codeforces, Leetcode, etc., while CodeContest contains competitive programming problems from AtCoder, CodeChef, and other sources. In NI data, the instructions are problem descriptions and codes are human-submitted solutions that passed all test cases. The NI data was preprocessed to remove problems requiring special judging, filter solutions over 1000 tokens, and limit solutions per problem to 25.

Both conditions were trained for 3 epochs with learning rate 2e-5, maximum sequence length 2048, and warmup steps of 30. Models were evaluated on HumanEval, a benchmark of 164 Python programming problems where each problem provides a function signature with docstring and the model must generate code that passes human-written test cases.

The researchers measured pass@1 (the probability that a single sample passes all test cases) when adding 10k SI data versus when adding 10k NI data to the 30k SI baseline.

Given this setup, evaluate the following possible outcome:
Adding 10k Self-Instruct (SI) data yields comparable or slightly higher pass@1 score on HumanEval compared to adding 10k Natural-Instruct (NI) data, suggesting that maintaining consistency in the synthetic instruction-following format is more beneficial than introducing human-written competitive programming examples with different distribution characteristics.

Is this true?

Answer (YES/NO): YES